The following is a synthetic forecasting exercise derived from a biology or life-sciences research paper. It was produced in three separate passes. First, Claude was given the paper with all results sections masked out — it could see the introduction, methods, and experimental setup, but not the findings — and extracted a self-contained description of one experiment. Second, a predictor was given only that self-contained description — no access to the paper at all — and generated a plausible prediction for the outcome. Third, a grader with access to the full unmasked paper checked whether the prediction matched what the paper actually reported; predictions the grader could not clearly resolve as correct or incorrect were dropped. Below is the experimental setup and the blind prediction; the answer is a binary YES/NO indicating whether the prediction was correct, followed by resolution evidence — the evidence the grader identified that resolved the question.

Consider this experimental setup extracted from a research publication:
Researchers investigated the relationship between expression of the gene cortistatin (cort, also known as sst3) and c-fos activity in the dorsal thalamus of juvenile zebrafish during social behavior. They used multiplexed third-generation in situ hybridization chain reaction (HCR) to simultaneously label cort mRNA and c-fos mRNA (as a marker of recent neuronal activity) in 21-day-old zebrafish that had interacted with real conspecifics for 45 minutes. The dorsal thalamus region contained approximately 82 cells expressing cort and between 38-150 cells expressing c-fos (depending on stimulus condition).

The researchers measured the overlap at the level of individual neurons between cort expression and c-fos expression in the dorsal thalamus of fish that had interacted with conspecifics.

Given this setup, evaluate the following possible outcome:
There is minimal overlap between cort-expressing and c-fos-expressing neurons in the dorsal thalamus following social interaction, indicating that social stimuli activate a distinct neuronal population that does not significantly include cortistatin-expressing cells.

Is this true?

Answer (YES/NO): YES